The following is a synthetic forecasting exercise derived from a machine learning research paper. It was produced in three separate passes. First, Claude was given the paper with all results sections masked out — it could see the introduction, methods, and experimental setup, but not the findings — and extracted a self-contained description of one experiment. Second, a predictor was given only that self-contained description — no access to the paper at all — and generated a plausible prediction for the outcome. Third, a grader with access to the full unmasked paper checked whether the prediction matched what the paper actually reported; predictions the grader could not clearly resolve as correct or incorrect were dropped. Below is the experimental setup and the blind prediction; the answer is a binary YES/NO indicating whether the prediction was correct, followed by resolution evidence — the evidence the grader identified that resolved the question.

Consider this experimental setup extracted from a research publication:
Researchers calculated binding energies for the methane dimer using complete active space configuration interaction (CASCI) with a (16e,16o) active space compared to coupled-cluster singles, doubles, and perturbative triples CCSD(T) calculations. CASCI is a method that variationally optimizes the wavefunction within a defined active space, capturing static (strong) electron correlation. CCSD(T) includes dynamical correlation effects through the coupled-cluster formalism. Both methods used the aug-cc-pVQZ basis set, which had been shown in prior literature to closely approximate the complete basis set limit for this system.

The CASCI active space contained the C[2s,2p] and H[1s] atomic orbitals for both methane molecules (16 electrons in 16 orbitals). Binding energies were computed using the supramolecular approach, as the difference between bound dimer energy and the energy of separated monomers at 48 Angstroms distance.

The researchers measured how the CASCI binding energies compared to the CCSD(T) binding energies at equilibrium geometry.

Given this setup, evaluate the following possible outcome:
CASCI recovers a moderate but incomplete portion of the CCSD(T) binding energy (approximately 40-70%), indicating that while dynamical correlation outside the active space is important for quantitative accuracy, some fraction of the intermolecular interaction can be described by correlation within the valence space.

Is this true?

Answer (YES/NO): NO